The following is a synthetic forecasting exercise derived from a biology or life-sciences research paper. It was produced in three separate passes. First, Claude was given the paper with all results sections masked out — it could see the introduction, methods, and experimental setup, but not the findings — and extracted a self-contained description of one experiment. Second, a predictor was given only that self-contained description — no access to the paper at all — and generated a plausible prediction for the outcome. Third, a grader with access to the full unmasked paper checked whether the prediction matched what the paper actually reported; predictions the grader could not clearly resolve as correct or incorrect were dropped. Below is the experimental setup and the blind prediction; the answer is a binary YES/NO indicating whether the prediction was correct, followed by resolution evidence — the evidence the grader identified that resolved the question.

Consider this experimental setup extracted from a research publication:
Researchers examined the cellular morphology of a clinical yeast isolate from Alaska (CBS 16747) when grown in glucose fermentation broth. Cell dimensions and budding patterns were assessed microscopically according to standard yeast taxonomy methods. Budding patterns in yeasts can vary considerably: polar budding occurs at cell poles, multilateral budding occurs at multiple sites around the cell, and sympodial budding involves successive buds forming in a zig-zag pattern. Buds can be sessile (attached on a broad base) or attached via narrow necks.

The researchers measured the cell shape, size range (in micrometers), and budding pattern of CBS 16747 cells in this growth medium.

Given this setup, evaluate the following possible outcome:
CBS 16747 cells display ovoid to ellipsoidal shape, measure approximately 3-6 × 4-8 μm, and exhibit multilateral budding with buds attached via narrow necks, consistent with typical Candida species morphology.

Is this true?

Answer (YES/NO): NO